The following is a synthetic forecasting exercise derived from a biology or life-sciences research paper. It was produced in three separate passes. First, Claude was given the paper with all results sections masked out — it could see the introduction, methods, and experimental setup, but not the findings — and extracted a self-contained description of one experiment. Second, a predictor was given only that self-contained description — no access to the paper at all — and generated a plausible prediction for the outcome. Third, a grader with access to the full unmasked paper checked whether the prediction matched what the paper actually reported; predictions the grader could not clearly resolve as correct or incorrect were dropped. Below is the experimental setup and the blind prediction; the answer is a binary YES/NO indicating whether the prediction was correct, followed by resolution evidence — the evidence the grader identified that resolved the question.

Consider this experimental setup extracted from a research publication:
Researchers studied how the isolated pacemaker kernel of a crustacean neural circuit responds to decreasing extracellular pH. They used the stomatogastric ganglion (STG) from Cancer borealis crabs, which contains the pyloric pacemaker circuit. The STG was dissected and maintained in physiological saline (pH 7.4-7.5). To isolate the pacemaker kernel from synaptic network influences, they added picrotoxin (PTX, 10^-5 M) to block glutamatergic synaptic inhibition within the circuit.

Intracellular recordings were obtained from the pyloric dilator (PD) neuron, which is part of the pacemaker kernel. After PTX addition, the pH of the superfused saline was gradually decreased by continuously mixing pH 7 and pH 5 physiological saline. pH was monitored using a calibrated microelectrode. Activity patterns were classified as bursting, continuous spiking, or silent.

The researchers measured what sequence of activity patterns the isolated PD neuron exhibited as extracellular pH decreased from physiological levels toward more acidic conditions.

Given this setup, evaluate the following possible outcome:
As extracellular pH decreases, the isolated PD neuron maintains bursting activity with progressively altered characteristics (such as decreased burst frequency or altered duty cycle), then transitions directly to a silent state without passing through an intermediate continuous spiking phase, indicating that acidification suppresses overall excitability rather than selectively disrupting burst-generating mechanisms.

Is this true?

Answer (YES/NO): NO